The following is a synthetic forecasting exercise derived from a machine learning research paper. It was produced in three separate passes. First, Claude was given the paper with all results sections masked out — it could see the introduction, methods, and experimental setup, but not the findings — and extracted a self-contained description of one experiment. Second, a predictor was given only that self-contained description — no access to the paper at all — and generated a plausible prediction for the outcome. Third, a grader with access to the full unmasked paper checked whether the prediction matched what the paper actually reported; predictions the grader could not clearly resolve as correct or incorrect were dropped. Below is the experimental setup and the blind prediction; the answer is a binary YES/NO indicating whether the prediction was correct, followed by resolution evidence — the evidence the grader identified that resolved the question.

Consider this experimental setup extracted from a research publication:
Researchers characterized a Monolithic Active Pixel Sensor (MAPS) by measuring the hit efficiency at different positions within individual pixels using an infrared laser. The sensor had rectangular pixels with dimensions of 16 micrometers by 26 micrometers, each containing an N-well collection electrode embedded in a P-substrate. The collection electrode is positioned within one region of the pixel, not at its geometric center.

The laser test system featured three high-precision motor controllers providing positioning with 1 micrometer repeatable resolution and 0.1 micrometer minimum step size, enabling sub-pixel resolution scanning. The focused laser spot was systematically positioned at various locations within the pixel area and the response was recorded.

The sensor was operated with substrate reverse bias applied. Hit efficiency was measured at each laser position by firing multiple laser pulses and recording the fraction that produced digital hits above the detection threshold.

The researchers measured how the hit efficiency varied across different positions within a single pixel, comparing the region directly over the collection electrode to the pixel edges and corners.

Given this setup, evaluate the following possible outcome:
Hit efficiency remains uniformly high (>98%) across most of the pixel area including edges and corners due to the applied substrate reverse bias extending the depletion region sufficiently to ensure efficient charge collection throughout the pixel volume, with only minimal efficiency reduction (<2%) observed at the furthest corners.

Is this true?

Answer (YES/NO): NO